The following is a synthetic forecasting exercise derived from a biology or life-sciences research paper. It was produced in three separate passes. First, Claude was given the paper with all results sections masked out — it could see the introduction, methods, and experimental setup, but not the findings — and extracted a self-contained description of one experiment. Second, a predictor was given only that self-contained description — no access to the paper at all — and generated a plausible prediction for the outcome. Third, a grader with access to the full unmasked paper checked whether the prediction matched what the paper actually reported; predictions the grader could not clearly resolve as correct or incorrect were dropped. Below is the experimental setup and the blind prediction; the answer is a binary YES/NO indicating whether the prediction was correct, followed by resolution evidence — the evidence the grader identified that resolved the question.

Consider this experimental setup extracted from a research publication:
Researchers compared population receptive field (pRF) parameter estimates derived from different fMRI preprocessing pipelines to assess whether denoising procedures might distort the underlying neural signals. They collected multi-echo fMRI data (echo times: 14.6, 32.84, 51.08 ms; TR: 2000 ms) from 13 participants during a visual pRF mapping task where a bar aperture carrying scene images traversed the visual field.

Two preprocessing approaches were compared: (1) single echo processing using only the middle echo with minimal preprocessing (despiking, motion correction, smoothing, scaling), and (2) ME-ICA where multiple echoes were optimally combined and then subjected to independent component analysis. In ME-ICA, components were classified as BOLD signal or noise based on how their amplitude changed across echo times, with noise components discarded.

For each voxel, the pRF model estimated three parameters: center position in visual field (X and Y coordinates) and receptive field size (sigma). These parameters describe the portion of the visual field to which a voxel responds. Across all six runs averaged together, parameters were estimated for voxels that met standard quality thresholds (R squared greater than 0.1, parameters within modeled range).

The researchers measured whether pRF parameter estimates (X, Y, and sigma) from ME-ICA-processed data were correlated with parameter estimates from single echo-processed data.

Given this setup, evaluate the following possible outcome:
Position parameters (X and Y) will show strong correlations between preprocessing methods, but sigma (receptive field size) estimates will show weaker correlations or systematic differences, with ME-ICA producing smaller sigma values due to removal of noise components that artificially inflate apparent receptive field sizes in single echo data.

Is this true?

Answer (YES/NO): YES